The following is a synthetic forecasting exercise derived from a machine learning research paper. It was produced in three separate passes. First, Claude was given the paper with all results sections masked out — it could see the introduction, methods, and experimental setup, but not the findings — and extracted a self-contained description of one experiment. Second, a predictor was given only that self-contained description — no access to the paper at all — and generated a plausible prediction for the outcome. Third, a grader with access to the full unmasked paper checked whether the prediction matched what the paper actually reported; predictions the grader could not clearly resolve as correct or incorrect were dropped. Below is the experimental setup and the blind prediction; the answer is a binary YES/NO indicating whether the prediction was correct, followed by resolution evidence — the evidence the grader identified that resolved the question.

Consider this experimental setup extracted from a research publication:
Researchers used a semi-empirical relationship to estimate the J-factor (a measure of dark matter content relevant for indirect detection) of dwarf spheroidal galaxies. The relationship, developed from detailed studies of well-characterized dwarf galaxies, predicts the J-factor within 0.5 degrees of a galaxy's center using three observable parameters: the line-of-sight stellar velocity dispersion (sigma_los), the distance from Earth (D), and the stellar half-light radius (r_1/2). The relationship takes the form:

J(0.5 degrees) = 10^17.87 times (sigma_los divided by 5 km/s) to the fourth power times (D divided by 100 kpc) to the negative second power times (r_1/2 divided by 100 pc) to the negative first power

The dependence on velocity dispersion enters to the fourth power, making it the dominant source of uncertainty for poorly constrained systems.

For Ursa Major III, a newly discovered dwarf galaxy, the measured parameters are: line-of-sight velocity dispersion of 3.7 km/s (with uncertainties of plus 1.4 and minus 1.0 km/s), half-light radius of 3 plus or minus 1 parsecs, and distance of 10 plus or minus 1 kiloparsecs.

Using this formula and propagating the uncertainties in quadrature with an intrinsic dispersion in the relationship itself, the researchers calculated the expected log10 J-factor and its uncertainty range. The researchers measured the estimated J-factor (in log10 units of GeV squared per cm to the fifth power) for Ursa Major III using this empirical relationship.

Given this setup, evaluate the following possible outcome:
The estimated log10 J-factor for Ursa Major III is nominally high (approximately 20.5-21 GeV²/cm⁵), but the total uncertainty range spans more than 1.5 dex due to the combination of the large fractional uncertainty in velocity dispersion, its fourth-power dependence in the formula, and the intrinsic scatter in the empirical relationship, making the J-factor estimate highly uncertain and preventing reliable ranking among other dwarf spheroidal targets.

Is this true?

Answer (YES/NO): NO